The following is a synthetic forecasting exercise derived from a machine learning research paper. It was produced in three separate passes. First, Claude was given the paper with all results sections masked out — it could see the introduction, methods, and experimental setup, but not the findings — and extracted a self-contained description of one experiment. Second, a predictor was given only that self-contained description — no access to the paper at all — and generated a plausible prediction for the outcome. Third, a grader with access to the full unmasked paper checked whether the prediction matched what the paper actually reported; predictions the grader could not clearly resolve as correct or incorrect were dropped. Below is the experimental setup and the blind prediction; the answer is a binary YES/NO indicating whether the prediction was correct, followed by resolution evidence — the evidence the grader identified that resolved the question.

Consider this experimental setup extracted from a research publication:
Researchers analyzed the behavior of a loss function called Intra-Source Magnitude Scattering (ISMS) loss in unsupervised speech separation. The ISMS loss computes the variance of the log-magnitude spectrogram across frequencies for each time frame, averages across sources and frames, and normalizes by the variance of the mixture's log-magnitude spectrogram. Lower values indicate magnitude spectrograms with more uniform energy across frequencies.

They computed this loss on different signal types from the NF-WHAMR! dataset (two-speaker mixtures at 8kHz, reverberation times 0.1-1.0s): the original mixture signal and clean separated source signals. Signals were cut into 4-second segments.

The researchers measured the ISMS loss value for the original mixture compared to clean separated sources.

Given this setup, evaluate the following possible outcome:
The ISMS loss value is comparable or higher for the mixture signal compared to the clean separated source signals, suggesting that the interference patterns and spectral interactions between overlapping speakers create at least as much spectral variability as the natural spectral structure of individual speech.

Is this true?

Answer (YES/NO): NO